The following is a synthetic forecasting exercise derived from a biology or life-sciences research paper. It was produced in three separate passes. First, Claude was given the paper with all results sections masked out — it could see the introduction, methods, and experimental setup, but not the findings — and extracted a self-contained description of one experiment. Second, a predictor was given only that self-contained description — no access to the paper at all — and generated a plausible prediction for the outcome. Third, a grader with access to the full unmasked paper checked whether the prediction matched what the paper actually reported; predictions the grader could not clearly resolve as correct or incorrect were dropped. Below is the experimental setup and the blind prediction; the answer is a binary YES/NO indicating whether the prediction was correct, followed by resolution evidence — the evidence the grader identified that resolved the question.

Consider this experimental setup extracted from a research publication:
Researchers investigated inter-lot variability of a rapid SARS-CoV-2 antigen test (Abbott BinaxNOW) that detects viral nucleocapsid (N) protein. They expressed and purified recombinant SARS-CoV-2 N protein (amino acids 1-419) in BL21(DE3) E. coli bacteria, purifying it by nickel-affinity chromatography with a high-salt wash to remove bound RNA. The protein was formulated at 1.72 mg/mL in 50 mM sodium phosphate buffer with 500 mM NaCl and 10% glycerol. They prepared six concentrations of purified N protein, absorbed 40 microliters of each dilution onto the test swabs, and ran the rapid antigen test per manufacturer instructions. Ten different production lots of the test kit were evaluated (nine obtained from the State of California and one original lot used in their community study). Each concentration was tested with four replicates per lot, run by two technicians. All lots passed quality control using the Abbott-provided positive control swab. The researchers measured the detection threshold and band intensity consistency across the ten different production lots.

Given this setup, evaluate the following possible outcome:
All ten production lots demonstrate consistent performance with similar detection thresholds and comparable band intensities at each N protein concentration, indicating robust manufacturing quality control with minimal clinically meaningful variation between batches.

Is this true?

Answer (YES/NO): NO